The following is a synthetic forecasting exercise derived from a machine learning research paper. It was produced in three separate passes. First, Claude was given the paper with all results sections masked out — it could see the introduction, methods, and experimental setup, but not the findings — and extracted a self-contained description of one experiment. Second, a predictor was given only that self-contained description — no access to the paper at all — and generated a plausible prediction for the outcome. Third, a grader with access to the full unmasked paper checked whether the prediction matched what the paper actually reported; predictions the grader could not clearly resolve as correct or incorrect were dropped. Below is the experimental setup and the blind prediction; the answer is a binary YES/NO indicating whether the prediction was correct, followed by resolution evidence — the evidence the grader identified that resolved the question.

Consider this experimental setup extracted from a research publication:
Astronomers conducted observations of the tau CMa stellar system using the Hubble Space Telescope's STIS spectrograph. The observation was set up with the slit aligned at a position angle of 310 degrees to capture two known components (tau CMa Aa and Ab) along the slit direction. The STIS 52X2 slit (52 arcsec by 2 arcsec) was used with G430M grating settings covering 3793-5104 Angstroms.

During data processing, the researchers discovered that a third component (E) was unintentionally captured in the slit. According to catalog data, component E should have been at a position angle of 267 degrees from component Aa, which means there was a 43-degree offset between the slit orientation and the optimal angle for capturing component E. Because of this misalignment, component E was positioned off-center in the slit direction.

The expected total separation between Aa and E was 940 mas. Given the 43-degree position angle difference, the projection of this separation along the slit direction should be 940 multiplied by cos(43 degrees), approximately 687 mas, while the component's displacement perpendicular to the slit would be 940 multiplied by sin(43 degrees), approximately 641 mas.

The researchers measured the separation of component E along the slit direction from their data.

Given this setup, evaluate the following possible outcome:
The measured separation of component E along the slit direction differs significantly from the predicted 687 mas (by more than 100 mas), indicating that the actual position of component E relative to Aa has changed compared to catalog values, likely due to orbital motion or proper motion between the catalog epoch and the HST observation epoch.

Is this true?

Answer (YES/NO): NO